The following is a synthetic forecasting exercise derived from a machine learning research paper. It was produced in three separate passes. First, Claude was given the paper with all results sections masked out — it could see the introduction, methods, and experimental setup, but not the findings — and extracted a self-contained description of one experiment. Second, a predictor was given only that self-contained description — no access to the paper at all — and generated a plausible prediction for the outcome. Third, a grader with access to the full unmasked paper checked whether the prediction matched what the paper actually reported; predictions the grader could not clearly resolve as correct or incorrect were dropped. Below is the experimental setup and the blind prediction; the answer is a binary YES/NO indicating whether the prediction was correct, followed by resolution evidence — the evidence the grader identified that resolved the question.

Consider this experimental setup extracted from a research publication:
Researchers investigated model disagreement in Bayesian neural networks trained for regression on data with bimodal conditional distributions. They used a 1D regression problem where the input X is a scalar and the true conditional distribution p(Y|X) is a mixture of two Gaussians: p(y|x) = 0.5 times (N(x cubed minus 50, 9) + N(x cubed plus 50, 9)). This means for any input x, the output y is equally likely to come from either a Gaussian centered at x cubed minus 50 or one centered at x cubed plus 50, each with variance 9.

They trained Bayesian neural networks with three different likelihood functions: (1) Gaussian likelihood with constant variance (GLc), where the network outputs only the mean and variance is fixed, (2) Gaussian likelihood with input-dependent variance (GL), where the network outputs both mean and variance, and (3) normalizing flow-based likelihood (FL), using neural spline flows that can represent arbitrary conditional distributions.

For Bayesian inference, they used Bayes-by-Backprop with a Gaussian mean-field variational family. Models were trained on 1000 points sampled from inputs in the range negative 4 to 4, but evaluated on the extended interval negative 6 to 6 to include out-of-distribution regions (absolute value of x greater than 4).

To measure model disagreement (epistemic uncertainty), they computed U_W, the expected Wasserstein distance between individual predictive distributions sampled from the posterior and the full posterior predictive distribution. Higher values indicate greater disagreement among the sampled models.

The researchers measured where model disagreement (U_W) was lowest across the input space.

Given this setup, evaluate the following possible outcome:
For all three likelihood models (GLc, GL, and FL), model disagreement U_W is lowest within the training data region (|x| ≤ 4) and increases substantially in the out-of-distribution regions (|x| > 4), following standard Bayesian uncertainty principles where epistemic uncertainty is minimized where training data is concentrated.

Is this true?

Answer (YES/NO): YES